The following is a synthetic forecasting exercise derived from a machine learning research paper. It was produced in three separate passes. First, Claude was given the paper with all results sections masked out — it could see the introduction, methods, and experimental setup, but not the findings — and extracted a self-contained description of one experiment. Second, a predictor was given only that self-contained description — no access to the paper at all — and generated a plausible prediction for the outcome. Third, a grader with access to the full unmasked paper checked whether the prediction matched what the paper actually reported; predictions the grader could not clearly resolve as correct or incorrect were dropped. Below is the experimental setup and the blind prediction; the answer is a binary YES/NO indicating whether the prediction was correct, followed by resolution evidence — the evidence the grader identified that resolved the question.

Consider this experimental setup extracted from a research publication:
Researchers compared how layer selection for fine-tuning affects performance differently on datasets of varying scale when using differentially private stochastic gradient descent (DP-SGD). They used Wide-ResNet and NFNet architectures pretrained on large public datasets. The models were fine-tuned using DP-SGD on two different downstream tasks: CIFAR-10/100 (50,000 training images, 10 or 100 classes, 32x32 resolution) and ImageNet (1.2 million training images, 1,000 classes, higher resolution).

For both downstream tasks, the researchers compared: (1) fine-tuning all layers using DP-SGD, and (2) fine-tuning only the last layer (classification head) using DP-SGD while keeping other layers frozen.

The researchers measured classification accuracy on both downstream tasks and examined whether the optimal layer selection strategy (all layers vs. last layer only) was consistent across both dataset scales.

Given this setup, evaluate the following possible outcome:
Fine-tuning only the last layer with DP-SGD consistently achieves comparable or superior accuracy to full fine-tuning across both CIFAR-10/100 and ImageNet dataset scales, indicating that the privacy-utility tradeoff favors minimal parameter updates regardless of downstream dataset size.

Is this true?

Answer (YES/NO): NO